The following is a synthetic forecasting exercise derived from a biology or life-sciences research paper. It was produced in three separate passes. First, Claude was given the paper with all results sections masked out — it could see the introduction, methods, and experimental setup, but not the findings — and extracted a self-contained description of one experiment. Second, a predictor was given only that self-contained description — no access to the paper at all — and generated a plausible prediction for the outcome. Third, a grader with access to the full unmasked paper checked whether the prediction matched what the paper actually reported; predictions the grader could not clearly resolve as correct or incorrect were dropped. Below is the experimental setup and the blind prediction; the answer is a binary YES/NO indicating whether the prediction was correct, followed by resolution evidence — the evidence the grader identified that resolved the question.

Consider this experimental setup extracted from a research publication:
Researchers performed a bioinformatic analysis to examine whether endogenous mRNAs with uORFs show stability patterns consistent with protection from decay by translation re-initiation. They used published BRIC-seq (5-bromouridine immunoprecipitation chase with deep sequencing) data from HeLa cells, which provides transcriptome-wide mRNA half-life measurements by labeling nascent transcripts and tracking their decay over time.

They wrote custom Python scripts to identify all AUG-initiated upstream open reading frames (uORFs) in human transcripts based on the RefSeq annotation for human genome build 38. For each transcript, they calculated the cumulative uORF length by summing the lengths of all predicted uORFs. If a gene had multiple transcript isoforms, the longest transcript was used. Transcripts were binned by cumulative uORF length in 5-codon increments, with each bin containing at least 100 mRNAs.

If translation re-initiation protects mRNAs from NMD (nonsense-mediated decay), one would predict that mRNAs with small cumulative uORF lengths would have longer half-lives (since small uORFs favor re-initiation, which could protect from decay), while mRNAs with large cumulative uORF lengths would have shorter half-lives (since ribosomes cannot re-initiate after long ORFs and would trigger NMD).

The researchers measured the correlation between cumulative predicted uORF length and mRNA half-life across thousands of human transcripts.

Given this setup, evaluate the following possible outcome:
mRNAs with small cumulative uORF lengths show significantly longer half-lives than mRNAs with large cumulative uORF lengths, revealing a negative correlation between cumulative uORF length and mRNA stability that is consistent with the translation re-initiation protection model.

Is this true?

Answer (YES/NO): NO